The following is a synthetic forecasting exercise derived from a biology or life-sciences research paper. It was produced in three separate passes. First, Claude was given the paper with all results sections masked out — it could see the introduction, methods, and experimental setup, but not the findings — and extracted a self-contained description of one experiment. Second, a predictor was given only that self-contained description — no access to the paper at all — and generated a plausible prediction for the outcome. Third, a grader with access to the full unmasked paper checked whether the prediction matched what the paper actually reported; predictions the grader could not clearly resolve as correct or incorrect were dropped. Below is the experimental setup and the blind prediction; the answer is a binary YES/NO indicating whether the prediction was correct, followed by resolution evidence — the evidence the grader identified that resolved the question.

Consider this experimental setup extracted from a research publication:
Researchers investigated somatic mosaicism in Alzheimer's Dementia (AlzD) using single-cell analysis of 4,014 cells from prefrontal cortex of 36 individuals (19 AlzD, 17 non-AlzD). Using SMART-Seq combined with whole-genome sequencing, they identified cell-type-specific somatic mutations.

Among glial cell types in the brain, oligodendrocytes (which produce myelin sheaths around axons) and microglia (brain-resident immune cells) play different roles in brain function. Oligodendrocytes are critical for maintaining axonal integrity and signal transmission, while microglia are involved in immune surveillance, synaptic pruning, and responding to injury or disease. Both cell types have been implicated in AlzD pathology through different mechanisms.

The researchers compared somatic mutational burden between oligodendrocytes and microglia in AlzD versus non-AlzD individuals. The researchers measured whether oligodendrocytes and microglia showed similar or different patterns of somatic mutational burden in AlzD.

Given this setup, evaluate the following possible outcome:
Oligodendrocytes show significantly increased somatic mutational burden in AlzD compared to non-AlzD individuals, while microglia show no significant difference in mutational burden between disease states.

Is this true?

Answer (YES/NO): YES